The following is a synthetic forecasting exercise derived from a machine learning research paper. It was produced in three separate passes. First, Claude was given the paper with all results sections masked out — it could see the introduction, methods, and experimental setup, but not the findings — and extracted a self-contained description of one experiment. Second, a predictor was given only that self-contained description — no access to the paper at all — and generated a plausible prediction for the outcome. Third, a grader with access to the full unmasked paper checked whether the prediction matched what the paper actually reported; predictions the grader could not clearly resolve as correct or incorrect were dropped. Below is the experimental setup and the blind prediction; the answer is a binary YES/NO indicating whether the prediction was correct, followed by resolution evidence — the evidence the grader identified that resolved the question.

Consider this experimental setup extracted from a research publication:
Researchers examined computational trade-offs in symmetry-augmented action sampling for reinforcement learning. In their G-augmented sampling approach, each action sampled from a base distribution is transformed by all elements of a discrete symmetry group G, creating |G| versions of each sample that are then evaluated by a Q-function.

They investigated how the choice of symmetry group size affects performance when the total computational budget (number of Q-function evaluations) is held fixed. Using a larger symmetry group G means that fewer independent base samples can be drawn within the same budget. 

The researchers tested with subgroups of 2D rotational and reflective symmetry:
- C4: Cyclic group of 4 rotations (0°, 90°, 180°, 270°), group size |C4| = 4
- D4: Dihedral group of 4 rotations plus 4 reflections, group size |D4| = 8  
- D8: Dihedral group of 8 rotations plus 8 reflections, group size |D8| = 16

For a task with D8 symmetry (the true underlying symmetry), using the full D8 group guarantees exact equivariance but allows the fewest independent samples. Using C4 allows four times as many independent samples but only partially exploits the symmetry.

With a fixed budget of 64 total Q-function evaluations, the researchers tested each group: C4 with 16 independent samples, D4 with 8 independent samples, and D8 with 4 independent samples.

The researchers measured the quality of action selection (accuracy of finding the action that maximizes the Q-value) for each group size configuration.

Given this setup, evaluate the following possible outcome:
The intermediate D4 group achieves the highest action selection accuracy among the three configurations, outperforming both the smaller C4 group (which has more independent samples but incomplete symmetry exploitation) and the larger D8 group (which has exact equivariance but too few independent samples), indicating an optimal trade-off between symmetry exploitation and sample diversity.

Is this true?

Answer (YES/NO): NO